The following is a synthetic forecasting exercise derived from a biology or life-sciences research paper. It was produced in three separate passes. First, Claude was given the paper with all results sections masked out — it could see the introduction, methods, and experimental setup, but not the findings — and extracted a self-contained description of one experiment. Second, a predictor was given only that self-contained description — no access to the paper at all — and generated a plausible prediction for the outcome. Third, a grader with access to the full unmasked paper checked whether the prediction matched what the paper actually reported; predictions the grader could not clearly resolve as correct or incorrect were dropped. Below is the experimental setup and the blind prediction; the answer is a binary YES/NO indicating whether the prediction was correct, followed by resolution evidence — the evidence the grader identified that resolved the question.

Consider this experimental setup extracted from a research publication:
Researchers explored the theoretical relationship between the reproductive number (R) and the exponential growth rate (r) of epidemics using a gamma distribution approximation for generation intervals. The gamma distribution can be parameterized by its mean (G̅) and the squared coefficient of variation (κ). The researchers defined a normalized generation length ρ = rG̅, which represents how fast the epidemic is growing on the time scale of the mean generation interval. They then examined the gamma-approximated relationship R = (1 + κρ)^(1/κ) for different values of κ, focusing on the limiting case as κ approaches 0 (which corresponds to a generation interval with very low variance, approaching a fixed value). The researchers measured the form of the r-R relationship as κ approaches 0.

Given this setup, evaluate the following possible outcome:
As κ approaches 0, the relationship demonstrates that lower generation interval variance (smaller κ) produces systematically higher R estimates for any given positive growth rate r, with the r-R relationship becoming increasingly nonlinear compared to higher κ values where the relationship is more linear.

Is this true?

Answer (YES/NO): YES